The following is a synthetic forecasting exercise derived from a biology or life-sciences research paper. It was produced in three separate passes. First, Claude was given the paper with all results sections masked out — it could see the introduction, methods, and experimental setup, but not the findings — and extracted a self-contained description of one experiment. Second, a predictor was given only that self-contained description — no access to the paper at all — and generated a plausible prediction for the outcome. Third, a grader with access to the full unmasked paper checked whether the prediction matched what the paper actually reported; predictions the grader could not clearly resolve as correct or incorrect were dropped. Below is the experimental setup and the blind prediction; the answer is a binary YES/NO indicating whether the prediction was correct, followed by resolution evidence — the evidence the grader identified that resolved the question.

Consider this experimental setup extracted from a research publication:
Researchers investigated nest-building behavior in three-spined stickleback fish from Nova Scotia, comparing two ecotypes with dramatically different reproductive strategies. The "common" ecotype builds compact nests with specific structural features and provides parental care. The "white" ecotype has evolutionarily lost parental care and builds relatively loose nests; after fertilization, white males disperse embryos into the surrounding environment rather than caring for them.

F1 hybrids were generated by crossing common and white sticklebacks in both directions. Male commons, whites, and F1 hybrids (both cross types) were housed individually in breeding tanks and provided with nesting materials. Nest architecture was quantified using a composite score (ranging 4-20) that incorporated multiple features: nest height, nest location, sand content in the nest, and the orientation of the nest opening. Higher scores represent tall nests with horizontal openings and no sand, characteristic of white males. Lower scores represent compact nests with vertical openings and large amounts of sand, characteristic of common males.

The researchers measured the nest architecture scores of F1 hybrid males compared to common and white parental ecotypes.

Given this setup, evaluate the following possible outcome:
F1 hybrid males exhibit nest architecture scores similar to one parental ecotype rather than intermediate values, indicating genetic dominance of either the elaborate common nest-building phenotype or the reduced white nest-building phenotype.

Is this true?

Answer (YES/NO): NO